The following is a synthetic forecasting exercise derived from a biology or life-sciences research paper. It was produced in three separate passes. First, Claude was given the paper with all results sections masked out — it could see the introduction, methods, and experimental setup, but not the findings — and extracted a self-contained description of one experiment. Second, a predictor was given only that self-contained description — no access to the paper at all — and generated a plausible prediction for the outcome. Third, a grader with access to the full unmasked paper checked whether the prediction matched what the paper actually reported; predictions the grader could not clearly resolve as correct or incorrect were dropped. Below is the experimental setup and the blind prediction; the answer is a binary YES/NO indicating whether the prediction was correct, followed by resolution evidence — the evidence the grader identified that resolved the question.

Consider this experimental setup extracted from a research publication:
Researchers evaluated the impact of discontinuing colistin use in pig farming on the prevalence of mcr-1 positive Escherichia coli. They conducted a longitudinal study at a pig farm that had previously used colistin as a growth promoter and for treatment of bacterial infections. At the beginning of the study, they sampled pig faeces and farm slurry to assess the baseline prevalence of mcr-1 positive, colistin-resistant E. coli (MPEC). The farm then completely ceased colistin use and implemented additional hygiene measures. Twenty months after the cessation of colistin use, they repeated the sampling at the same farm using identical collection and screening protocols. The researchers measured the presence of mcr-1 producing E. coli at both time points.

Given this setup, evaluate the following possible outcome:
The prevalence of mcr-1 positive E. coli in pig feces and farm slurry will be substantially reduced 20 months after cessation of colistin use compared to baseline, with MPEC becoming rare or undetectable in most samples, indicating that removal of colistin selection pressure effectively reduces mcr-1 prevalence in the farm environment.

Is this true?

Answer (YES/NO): YES